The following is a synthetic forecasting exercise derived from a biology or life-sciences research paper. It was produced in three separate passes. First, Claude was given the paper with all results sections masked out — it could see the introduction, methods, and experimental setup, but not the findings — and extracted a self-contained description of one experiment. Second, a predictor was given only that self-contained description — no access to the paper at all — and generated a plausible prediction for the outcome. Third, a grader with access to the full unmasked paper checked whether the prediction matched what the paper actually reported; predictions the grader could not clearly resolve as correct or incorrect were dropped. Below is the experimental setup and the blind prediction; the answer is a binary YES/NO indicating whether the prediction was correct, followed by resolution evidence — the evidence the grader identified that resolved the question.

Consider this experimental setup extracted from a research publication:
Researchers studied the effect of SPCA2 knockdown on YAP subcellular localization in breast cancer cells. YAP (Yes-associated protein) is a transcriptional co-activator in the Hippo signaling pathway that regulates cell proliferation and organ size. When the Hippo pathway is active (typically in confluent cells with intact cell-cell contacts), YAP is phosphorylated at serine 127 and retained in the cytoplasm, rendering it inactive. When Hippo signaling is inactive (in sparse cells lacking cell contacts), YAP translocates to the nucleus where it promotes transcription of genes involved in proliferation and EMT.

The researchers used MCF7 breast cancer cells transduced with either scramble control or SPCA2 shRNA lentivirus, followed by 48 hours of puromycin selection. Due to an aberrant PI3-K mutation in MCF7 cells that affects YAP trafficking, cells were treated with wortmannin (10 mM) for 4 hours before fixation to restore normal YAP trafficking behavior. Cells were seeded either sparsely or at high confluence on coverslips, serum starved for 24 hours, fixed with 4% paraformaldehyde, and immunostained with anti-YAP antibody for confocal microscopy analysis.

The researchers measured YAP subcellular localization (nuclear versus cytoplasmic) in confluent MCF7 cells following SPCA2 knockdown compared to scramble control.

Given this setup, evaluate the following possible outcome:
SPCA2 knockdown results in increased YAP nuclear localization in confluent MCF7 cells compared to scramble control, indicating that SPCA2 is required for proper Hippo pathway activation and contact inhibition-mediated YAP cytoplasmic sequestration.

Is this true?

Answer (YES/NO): YES